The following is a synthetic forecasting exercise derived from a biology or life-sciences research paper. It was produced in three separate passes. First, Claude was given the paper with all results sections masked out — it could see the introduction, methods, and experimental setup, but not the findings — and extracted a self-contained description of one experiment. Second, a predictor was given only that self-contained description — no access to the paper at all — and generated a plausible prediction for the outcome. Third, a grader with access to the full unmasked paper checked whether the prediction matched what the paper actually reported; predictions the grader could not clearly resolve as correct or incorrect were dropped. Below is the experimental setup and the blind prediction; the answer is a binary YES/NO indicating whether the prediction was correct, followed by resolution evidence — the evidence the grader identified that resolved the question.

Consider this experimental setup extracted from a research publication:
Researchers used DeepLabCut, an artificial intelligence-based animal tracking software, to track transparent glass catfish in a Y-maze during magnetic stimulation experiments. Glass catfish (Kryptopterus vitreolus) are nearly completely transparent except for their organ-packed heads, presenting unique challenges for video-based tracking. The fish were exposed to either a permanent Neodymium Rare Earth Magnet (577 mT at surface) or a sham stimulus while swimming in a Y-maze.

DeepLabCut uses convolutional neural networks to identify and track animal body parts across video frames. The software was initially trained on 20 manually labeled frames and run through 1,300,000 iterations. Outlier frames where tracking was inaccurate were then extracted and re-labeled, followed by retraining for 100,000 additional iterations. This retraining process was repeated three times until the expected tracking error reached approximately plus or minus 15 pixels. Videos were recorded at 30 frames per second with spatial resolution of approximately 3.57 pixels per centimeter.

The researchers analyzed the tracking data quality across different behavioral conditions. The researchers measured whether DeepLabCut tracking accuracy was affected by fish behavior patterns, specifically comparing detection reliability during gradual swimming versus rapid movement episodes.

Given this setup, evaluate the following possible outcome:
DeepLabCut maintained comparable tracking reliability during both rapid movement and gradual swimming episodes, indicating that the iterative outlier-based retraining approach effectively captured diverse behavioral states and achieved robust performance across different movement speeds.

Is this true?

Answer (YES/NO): NO